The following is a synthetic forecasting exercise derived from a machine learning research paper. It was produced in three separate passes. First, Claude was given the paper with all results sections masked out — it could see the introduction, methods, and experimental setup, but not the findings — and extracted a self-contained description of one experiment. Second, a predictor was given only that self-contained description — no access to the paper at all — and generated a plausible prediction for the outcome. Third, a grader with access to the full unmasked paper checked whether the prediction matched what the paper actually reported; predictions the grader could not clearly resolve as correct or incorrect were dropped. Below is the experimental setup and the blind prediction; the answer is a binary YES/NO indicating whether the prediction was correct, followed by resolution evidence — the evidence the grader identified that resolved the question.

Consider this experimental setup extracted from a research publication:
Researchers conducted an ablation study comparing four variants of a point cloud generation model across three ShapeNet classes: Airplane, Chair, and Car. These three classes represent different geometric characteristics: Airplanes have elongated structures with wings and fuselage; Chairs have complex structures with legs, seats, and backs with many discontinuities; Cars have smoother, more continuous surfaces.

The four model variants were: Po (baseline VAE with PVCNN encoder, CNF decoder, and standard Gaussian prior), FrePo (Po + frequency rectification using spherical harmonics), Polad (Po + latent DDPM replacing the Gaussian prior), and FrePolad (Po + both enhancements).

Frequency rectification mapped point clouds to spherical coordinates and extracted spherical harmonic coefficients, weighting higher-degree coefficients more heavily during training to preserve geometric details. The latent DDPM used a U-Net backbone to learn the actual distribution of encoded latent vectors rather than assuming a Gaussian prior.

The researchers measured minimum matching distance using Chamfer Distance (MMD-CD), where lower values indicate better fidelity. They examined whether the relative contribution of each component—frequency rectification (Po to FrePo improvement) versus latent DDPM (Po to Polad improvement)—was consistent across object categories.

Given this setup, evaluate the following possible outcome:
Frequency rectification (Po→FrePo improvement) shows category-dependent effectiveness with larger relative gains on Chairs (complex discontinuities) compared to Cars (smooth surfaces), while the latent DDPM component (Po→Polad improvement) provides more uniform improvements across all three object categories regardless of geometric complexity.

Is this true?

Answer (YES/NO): NO